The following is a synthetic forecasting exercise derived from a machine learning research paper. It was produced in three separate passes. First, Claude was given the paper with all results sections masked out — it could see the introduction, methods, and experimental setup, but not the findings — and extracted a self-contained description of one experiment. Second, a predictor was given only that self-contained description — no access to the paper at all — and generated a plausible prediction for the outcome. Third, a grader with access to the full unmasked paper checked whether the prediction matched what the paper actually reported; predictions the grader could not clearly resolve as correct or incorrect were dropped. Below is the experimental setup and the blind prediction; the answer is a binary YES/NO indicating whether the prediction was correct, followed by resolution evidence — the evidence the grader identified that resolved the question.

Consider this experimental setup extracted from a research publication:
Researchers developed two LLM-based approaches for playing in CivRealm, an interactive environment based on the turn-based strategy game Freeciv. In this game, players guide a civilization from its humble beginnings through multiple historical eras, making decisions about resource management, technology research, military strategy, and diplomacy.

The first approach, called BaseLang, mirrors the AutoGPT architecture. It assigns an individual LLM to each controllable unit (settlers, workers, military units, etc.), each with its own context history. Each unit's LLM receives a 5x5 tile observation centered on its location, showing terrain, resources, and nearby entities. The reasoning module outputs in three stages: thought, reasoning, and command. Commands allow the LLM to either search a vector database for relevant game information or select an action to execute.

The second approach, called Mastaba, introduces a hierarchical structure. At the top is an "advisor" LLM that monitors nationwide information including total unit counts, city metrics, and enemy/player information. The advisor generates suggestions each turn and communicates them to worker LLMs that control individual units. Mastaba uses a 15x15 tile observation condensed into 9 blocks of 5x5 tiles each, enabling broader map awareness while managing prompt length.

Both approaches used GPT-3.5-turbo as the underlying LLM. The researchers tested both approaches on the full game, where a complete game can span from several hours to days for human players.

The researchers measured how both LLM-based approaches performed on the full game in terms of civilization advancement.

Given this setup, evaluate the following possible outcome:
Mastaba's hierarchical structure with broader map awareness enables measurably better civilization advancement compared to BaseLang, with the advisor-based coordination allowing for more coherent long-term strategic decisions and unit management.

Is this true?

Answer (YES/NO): YES